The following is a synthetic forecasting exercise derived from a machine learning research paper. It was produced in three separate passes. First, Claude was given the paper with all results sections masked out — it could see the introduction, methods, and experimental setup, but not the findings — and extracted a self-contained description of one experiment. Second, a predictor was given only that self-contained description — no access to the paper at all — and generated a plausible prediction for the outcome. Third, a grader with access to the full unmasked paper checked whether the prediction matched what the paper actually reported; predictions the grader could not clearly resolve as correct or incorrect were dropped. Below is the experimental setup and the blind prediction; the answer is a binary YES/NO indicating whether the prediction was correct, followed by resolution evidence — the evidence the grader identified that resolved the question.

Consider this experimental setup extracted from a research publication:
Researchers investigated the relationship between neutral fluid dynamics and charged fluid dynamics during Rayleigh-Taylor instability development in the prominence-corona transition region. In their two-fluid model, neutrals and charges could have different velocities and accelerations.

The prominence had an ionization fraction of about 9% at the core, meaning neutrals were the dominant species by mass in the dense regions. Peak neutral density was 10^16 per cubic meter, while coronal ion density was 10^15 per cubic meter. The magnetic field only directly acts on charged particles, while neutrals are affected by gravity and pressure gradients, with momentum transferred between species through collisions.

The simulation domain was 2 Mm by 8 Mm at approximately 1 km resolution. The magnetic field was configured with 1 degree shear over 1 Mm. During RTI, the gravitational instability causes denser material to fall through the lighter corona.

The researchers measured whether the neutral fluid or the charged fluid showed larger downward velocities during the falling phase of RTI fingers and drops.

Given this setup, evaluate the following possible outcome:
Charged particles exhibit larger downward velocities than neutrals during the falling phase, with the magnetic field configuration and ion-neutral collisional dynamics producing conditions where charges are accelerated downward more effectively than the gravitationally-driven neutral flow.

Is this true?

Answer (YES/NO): NO